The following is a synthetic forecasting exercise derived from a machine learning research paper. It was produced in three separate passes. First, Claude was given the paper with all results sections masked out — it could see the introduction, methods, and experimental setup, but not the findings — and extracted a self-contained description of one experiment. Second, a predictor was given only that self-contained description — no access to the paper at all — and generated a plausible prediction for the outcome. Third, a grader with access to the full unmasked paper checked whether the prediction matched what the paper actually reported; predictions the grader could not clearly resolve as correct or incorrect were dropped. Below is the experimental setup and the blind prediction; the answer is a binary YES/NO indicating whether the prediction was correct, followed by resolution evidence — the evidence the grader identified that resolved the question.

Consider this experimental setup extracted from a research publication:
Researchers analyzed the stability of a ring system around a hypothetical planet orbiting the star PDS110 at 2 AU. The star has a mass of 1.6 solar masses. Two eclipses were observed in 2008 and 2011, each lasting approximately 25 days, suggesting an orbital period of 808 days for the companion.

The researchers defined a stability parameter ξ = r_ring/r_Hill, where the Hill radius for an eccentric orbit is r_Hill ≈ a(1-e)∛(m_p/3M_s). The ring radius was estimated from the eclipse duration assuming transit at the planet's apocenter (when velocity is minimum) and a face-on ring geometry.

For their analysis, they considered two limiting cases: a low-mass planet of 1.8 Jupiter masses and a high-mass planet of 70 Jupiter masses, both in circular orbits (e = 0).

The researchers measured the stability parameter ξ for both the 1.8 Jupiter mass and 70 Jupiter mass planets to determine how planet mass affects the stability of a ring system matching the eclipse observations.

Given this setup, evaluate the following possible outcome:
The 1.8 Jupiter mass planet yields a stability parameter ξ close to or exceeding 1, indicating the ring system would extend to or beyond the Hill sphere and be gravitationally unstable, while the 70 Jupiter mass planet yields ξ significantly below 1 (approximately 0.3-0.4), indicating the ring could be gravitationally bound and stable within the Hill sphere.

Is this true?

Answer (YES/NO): YES